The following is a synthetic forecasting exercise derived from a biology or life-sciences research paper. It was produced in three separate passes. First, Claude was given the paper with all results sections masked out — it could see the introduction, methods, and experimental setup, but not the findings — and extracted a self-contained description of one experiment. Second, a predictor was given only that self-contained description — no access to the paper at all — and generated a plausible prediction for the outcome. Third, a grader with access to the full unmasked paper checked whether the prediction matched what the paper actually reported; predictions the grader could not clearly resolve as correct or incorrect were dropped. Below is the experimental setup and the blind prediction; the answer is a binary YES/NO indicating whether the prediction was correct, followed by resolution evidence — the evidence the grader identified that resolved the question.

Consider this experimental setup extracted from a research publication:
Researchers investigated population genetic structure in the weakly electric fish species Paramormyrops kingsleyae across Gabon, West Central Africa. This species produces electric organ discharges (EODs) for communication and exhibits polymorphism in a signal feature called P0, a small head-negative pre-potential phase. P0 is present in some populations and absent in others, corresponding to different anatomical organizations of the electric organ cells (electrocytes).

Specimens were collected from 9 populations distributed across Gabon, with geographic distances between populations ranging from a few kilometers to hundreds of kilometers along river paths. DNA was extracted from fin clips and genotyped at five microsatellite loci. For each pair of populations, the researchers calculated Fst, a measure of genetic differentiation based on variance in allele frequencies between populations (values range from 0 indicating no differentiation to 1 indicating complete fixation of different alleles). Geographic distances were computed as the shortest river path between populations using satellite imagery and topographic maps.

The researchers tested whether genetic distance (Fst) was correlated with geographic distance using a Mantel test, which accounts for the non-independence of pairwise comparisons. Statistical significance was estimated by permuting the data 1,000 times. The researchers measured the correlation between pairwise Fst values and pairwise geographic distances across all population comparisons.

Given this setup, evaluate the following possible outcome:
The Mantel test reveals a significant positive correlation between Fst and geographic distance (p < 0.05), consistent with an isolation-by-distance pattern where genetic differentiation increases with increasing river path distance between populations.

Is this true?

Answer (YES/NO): YES